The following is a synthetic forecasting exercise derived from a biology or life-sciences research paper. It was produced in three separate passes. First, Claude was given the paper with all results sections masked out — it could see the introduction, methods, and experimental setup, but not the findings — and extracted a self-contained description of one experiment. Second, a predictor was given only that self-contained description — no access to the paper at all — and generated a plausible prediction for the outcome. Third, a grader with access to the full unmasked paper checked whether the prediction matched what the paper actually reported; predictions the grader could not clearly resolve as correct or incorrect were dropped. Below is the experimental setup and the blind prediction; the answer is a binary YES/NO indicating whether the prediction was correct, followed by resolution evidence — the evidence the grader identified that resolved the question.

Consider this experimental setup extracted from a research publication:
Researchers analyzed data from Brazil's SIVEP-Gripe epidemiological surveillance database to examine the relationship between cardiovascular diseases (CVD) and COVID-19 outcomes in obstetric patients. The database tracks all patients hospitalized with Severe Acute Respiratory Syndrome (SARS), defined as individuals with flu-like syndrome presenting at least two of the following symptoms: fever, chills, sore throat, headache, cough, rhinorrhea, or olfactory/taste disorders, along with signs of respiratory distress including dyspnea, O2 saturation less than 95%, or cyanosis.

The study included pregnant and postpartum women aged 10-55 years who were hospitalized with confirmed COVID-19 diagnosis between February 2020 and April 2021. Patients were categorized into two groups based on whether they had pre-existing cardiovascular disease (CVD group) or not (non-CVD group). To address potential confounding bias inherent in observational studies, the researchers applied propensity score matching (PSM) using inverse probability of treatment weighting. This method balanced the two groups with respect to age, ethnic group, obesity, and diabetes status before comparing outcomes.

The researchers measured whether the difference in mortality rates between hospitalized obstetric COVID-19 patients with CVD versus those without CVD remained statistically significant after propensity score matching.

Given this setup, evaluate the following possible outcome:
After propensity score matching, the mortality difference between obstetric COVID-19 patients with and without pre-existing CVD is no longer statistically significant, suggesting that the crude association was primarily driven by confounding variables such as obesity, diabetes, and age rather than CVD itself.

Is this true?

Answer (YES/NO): NO